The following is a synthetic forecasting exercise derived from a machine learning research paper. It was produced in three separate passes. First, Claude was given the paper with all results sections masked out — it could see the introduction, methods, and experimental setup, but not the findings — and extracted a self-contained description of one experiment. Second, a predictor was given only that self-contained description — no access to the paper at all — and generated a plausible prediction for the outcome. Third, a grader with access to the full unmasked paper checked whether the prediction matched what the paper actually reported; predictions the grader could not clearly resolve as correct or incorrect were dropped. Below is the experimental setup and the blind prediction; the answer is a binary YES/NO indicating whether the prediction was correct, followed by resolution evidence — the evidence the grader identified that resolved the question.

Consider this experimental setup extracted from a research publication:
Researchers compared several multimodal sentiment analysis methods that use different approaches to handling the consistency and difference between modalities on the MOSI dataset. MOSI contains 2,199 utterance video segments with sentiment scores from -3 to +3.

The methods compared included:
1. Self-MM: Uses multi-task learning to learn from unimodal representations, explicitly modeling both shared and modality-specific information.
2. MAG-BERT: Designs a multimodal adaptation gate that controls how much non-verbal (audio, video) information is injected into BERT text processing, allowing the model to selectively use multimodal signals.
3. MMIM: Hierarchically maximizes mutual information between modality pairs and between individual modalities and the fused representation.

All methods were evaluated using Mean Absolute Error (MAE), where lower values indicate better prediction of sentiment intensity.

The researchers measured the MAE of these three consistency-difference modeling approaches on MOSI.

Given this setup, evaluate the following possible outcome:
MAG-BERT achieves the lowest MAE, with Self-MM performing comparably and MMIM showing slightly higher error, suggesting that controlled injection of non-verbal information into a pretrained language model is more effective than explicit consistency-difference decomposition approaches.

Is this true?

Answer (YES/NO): NO